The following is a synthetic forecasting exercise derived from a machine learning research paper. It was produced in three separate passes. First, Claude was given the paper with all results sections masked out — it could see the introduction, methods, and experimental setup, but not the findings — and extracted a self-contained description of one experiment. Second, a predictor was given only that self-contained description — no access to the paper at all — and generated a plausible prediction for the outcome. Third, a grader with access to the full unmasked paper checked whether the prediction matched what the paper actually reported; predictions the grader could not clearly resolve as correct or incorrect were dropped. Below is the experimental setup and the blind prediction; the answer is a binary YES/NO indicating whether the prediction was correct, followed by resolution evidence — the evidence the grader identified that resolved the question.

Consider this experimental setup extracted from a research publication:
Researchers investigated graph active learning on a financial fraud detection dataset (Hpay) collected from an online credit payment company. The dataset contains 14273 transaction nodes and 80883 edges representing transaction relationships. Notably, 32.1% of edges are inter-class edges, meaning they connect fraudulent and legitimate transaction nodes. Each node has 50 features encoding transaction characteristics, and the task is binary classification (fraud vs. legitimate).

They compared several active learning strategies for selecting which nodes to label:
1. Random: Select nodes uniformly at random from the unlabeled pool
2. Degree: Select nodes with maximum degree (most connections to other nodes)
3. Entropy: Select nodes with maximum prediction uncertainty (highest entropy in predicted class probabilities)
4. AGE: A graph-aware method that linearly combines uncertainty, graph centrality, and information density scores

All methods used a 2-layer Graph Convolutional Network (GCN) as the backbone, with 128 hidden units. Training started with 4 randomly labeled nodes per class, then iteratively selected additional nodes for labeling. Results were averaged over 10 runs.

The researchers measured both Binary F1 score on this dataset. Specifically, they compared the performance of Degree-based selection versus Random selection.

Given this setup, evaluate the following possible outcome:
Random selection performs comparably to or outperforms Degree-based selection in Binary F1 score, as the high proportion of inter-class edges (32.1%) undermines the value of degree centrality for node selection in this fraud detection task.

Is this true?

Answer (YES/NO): YES